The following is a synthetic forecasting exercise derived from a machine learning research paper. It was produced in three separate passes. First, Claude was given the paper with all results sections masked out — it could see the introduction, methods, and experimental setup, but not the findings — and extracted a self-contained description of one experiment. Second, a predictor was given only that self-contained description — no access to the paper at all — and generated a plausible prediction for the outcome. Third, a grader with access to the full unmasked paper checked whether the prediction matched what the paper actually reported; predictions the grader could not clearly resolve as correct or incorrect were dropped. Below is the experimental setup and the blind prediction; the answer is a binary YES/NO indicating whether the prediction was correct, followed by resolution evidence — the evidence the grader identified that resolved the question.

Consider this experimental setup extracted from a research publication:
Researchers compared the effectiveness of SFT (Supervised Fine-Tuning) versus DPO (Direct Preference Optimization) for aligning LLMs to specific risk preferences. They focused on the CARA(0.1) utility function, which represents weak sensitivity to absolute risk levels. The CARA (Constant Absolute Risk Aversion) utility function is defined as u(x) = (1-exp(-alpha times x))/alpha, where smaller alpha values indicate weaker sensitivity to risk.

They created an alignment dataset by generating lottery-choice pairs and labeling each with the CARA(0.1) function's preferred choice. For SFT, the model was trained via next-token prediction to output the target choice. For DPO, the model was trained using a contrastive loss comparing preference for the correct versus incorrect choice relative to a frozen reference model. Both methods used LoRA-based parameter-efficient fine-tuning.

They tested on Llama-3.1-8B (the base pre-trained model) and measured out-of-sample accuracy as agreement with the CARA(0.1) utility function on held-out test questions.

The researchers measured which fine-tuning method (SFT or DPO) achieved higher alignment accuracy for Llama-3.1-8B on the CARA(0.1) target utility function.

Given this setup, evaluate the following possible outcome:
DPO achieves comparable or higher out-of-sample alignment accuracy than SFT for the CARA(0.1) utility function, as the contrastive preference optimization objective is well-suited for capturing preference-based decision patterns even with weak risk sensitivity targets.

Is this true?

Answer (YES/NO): YES